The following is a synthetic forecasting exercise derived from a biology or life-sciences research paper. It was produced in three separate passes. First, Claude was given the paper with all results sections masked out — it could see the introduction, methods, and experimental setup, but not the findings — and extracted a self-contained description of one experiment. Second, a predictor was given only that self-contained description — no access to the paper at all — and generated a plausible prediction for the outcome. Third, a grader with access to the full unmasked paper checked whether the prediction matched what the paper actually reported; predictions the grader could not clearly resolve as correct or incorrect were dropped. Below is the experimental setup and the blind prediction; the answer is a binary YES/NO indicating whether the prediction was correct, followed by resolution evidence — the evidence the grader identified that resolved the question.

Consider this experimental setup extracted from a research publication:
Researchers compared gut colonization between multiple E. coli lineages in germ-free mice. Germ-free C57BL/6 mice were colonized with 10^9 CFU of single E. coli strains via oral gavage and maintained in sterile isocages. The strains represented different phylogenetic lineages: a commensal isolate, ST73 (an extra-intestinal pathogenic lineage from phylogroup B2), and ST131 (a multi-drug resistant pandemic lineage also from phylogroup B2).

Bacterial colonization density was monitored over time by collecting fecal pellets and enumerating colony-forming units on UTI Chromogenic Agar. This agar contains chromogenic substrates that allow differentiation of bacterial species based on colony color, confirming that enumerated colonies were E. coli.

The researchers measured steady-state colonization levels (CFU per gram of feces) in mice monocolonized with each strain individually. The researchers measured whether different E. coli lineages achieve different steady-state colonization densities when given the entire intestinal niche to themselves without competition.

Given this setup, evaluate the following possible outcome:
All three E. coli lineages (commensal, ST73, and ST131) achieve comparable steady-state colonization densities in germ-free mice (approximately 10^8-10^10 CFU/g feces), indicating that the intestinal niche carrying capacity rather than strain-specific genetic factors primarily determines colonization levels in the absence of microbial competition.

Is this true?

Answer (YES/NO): YES